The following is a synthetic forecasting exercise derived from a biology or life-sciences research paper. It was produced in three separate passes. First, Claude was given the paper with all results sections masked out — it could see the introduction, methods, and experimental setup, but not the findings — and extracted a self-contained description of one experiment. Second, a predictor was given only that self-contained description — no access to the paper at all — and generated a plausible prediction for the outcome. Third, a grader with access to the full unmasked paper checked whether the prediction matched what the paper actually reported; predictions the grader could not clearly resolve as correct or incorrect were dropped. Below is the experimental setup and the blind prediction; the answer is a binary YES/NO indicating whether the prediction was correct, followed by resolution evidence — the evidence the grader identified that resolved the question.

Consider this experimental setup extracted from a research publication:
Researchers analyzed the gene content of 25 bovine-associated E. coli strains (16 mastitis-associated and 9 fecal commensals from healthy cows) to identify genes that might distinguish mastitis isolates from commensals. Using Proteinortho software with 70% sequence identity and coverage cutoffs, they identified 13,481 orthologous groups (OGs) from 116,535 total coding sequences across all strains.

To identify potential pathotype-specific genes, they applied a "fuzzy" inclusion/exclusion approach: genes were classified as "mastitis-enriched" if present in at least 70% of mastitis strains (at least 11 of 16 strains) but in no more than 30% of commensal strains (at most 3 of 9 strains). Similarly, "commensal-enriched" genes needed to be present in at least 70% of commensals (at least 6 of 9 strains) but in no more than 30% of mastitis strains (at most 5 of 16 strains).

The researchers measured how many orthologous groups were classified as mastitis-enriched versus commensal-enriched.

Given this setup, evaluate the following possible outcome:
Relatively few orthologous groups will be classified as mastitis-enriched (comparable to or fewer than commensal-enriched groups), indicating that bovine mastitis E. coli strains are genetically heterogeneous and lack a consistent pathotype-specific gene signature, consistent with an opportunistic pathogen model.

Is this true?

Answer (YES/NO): YES